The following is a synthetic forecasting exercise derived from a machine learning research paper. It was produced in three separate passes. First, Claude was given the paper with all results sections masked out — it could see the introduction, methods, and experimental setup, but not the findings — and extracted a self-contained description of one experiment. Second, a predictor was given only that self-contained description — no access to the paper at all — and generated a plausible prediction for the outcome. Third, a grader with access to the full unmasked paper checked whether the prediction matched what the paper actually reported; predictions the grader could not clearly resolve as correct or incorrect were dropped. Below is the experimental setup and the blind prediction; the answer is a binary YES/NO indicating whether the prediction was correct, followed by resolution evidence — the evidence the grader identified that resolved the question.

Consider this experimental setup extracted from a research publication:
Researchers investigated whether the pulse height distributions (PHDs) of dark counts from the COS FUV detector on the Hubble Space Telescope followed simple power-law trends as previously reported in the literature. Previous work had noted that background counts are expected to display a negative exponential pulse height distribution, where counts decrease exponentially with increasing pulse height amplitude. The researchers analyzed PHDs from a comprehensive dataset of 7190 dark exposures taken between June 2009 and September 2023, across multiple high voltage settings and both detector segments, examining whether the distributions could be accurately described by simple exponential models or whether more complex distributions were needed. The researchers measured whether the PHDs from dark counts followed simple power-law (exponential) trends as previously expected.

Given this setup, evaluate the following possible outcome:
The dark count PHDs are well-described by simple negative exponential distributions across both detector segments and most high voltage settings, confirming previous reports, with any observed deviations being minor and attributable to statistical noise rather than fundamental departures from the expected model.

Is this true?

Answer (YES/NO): NO